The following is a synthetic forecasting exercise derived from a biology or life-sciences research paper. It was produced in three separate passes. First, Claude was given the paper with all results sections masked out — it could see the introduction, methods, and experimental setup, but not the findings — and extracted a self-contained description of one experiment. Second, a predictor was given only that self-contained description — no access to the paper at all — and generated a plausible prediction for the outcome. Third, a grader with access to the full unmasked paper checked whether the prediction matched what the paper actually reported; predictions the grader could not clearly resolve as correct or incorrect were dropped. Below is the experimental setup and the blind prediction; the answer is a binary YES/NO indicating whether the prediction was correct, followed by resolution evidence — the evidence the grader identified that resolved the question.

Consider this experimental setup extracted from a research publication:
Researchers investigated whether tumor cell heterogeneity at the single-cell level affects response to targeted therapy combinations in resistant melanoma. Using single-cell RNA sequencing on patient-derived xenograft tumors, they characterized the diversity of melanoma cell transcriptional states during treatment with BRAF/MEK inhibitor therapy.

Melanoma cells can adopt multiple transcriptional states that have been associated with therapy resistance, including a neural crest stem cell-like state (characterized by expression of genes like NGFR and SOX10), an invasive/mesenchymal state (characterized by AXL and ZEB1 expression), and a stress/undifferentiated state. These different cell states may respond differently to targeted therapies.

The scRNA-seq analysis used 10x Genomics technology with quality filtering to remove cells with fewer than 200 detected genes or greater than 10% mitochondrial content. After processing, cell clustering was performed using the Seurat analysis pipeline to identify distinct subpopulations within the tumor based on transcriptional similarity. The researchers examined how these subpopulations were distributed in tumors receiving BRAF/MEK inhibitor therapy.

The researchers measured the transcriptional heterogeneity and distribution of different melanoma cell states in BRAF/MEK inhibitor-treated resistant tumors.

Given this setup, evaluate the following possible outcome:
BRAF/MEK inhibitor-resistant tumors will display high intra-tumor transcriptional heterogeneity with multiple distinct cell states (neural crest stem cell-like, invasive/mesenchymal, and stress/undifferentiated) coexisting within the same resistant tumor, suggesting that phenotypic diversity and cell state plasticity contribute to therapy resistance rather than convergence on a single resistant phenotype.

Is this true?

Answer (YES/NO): YES